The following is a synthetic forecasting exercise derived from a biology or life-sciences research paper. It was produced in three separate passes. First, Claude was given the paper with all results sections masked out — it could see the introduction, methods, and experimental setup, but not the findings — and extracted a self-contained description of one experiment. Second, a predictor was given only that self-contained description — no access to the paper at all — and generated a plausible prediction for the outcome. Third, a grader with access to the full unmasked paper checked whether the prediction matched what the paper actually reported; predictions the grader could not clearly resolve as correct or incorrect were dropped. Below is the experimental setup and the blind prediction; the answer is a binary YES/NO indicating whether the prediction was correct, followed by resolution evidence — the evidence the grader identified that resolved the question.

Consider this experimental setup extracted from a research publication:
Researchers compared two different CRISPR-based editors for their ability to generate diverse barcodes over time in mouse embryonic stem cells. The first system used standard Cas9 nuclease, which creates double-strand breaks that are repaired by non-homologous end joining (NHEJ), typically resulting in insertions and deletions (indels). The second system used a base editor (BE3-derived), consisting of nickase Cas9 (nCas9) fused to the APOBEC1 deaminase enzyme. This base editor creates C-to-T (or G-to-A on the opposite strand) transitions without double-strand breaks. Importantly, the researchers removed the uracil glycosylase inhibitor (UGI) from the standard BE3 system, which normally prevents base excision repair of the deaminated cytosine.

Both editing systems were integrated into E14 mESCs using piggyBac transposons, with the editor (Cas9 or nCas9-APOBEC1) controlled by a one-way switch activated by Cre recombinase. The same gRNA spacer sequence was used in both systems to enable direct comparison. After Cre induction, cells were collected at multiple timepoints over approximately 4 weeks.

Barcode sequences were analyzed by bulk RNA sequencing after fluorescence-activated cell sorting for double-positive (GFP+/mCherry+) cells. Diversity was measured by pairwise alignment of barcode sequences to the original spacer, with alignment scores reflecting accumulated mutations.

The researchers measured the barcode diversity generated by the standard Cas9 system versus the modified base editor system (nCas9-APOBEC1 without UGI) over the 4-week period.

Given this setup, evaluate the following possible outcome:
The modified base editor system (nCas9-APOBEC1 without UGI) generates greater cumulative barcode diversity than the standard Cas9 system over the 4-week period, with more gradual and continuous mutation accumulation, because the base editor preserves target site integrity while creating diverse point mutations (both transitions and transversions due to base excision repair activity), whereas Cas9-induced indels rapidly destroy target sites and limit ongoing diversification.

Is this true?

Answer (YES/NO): NO